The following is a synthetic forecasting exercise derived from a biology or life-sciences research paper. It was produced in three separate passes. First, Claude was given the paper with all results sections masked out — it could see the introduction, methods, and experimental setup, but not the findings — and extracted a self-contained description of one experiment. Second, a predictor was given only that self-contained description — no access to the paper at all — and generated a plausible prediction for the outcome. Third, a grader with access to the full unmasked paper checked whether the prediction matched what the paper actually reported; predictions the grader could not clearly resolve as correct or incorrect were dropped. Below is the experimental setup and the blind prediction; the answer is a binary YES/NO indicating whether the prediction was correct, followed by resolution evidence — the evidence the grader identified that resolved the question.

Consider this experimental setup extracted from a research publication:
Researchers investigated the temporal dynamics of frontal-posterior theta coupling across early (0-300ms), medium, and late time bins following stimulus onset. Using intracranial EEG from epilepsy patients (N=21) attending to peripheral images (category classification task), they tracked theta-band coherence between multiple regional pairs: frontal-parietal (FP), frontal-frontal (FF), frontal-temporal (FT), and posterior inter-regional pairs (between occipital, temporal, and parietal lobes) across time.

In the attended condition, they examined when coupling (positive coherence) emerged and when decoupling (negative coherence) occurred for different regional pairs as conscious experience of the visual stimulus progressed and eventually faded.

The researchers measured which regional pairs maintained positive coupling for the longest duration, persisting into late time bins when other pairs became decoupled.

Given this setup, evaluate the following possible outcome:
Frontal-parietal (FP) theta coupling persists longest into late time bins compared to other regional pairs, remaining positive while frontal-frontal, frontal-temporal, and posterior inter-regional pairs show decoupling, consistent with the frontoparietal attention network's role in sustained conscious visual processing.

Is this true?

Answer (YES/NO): YES